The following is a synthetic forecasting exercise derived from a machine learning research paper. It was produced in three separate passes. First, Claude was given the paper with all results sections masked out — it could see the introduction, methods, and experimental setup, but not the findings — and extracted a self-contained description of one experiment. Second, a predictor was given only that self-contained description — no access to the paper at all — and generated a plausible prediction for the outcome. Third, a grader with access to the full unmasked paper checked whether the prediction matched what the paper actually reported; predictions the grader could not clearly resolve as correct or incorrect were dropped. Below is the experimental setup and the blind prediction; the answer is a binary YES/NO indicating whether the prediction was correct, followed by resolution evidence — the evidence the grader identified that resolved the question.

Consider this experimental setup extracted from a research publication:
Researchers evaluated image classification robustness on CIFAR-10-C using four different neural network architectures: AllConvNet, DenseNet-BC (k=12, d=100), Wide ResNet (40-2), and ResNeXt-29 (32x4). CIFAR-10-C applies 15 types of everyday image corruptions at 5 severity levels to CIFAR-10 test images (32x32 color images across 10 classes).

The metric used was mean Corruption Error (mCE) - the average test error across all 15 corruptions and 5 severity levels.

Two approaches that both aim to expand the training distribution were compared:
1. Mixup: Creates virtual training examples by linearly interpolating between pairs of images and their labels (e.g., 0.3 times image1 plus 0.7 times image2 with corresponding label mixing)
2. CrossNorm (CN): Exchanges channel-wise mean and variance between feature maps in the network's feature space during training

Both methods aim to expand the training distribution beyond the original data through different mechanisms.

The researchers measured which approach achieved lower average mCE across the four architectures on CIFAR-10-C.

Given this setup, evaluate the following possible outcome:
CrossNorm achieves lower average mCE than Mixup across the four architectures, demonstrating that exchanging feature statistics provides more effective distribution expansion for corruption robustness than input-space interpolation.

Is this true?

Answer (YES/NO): NO